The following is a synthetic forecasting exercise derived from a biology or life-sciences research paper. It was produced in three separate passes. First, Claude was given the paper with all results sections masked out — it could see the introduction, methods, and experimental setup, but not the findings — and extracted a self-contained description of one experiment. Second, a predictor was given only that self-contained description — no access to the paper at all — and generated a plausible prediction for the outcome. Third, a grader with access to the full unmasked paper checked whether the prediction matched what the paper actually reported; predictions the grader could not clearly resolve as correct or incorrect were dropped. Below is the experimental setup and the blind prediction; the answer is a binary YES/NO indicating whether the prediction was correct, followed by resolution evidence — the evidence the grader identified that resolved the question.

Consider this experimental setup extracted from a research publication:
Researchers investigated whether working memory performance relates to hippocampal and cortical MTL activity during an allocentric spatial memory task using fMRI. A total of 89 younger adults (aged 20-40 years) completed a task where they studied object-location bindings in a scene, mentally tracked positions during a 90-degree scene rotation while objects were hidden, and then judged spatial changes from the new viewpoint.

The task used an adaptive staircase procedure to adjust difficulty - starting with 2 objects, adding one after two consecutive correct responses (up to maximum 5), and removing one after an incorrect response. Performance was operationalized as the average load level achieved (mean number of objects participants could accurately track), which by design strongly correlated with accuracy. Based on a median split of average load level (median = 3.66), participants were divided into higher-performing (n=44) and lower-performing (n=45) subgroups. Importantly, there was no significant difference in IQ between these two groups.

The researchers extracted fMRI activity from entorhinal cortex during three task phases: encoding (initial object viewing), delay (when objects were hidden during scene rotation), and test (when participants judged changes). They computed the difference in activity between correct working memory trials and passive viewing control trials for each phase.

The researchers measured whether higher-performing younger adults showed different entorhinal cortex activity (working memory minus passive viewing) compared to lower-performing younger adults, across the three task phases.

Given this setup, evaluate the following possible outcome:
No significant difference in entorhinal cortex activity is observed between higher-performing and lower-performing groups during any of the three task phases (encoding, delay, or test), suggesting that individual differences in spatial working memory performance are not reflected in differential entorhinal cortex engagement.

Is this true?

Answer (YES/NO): YES